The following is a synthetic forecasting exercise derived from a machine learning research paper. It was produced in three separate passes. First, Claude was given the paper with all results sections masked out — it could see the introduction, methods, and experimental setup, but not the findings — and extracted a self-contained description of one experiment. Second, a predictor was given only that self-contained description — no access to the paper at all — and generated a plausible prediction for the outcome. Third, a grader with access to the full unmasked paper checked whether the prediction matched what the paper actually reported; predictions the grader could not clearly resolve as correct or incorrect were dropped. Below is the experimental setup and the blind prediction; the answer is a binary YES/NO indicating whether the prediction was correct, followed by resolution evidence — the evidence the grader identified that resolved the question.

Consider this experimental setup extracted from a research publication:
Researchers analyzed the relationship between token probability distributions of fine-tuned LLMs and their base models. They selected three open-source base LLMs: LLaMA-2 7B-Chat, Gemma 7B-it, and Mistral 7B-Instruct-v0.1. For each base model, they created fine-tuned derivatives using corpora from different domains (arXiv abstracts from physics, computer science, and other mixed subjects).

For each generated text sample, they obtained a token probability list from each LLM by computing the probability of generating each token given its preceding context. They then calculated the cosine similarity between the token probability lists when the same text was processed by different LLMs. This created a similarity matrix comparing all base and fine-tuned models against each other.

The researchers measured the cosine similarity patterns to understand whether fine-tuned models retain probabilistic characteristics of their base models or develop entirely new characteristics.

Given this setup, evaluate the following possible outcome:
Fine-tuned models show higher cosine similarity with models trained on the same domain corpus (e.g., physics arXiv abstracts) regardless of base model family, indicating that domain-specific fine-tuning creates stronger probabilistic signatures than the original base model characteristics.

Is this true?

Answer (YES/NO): NO